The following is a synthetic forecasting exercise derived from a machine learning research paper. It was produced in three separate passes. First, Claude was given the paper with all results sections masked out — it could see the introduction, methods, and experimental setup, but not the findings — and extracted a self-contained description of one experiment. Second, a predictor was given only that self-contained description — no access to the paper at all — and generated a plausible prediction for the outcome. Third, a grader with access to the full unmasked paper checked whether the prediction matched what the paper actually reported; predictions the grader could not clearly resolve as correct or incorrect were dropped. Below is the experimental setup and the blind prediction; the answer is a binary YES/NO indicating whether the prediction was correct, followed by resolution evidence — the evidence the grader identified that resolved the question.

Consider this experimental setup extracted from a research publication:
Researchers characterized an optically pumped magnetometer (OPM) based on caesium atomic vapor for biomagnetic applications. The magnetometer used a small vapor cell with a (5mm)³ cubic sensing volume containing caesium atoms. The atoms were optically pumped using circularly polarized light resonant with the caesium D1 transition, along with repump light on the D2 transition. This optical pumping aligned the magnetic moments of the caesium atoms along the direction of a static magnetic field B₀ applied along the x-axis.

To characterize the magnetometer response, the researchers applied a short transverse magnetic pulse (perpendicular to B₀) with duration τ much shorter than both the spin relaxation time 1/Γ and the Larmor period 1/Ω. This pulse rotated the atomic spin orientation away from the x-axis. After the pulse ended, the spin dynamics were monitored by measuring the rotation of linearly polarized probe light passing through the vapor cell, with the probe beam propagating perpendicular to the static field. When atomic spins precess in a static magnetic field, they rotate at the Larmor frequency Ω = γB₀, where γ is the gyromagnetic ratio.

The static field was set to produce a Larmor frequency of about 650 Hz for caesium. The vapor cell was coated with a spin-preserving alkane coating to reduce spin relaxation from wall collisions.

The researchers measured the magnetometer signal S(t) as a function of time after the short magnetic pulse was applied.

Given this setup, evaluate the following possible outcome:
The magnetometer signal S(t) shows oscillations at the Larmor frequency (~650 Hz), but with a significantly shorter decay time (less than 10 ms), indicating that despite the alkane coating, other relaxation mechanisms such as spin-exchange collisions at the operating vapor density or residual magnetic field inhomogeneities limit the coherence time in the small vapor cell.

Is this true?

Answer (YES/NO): YES